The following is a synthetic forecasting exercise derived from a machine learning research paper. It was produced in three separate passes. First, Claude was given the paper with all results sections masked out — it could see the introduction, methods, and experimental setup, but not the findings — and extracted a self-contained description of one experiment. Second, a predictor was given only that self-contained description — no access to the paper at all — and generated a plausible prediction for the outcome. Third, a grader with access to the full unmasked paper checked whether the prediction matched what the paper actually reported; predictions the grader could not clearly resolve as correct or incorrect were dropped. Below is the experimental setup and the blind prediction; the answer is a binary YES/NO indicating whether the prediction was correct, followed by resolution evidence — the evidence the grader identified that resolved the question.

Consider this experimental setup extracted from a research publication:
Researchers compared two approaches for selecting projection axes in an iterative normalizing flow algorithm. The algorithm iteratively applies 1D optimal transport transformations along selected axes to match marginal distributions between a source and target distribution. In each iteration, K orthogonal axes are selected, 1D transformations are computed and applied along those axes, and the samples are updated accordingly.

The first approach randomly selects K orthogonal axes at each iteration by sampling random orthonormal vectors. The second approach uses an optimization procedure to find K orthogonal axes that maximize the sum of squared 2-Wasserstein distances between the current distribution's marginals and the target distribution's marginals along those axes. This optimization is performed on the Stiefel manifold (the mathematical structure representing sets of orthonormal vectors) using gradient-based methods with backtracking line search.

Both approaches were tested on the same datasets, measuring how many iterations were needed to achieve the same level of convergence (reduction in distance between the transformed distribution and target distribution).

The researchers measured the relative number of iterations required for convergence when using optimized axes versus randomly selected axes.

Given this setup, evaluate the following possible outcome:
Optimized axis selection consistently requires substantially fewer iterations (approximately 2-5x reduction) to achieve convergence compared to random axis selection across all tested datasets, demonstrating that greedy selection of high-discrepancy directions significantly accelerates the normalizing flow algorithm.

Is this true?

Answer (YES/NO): NO